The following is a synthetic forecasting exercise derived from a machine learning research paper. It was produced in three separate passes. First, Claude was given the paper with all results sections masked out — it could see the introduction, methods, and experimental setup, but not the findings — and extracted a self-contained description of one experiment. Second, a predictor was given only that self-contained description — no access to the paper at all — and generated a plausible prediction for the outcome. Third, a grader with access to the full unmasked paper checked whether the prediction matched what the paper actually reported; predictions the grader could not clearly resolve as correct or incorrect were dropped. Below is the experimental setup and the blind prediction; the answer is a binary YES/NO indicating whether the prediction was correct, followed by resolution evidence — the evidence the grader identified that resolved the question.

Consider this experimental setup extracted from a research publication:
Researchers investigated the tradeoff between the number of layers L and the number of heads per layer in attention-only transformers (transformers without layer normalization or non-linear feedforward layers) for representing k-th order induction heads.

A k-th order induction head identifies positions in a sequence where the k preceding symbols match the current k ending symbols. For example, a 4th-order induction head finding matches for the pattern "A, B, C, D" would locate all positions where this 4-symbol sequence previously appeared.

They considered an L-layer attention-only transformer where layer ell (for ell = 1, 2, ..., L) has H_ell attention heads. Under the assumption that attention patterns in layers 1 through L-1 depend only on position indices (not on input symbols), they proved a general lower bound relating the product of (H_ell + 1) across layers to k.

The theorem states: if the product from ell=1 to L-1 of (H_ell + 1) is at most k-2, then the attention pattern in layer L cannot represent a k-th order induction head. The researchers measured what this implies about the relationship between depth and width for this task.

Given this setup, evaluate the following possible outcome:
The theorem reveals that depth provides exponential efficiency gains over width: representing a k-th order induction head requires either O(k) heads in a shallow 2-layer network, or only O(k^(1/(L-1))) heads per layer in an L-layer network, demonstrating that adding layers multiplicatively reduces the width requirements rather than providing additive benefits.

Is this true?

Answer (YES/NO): YES